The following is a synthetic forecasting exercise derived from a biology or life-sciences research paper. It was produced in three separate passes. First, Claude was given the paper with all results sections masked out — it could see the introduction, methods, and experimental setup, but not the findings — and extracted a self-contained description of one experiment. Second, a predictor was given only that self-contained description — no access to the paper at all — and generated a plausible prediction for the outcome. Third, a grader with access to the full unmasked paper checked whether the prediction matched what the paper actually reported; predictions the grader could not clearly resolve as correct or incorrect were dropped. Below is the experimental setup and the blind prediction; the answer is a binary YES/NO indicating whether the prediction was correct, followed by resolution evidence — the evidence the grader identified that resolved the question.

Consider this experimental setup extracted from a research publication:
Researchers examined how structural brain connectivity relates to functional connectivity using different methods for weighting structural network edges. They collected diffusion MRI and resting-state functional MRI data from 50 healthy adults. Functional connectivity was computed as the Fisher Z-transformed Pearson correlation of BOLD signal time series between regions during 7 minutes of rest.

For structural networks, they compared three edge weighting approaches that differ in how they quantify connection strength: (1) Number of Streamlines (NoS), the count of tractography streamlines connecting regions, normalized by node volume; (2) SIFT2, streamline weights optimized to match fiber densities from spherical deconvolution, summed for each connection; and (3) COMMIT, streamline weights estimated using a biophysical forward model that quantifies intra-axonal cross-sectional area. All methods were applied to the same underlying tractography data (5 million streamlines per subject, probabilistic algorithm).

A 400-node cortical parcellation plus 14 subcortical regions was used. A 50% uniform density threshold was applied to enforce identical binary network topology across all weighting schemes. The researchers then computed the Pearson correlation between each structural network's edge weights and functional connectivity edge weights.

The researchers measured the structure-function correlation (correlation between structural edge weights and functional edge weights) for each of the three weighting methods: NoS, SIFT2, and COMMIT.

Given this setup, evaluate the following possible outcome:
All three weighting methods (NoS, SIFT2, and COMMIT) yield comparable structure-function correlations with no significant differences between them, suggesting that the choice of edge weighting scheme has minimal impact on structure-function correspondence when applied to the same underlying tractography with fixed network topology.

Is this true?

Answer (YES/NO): YES